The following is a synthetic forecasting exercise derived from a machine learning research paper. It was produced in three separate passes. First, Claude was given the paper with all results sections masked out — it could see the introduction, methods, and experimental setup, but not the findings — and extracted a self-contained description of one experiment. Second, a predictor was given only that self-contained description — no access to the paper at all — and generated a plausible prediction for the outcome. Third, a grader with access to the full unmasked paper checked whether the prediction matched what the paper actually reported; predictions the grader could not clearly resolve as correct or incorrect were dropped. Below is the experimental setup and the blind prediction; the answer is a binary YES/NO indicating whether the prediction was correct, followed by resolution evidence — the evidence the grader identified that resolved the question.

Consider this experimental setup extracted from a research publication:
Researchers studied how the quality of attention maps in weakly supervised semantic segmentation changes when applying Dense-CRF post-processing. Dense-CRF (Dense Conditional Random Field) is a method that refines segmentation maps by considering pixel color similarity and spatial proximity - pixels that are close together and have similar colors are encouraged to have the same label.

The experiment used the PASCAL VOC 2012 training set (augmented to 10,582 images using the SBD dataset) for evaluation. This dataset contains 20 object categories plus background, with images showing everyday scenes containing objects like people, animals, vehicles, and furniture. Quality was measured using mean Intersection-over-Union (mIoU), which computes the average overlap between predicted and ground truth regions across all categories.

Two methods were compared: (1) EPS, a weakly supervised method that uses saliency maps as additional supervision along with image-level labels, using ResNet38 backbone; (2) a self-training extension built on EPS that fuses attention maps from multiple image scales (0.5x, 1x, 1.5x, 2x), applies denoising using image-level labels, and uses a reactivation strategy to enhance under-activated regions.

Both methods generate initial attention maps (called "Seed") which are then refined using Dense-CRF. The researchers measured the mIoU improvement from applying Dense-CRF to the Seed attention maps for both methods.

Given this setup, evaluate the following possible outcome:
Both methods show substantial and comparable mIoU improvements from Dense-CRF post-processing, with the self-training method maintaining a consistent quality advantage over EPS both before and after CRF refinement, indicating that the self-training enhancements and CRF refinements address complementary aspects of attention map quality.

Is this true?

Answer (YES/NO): YES